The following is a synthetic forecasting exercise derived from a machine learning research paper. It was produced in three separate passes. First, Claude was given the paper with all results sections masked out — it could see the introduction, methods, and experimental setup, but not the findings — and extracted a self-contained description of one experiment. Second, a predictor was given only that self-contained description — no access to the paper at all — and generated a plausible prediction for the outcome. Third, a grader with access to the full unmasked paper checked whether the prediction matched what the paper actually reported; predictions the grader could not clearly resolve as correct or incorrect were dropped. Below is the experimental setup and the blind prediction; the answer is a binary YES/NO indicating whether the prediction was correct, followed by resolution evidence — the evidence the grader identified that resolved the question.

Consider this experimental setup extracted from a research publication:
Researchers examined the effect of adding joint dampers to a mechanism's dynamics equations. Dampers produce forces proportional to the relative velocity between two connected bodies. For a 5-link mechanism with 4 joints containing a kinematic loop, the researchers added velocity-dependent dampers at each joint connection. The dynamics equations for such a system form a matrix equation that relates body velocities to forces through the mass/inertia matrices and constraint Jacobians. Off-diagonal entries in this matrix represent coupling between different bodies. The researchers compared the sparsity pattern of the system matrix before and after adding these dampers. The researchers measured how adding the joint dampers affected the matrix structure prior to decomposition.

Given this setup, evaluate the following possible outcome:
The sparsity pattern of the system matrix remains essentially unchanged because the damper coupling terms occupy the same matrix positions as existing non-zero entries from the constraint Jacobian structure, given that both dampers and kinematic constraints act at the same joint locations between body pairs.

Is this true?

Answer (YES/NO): NO